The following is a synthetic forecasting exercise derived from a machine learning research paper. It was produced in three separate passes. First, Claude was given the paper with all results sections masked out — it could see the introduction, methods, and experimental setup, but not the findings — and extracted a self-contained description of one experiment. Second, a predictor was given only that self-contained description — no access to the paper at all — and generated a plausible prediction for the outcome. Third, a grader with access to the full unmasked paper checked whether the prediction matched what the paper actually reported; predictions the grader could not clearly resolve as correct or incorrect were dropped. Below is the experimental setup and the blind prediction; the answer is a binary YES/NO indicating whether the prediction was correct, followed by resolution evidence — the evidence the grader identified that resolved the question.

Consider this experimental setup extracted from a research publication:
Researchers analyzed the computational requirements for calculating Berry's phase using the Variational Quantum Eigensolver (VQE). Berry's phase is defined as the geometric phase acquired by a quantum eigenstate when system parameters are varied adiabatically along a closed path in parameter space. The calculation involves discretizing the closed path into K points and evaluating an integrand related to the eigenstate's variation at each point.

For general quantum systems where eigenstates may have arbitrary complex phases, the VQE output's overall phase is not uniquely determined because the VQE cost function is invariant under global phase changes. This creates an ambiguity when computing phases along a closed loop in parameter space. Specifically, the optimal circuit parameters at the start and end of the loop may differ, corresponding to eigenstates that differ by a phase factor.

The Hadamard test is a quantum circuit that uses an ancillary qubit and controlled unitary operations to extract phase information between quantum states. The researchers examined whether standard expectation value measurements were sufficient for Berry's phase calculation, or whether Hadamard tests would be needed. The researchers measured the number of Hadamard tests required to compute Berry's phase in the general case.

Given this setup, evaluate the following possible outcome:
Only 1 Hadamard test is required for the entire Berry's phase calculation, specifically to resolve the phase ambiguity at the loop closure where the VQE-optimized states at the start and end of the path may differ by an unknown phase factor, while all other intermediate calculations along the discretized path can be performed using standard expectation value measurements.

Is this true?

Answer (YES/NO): YES